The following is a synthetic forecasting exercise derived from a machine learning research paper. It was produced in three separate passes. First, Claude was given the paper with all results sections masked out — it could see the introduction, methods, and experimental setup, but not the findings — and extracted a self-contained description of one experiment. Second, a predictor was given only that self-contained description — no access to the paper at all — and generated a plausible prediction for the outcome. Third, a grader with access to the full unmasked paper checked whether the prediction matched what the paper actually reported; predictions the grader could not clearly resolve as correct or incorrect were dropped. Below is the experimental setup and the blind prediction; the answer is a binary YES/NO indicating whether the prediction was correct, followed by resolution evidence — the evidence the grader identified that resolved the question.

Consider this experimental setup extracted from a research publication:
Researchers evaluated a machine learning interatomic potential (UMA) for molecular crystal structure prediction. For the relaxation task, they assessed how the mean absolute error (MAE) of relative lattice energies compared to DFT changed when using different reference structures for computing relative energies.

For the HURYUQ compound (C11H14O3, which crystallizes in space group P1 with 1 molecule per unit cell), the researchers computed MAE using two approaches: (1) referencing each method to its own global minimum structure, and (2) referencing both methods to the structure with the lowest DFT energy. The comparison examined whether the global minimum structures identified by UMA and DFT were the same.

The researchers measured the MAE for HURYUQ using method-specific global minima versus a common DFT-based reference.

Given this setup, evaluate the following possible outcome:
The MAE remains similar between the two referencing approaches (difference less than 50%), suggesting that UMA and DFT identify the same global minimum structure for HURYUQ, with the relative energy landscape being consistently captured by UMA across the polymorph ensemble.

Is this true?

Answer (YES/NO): NO